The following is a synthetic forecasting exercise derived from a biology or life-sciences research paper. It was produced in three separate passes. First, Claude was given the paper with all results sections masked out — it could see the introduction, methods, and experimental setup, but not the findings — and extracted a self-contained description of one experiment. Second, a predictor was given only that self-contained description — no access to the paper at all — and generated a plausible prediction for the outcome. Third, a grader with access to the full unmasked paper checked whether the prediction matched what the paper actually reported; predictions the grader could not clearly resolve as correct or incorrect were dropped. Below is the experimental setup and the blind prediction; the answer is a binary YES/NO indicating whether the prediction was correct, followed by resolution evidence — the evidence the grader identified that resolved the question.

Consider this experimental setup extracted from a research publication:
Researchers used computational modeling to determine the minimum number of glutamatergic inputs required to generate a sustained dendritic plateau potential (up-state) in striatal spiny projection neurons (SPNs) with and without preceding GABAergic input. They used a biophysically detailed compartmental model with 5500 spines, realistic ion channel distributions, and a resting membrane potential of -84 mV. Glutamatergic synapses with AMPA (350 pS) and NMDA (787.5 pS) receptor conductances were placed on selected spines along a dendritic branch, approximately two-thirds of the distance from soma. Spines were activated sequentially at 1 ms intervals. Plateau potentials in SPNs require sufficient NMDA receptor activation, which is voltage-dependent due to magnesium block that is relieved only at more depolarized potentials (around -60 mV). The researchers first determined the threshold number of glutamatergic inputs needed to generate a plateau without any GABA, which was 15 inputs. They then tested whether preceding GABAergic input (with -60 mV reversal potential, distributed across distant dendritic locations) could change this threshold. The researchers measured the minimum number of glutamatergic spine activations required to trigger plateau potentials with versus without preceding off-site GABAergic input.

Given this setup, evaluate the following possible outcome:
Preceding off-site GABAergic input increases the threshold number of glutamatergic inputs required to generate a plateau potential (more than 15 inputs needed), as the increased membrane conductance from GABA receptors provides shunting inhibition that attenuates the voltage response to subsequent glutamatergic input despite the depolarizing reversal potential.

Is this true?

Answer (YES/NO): NO